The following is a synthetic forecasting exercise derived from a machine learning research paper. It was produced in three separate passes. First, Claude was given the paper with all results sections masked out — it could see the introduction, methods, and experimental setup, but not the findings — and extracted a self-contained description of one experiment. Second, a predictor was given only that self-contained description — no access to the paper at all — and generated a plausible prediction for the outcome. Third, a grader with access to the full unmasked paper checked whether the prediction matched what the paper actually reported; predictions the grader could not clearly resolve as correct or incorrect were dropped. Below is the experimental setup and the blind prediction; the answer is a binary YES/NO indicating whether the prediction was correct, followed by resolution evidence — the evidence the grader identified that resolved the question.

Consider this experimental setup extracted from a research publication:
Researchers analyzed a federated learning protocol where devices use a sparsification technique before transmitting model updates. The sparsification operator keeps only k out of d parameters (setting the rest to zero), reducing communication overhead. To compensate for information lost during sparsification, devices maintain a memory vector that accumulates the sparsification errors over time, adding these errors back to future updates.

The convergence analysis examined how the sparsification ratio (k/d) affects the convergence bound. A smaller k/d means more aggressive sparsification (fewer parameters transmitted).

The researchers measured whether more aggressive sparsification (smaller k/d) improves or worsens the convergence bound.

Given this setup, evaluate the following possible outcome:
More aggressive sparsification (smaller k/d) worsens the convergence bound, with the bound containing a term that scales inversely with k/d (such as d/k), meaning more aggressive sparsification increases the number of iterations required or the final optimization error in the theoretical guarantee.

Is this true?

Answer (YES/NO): YES